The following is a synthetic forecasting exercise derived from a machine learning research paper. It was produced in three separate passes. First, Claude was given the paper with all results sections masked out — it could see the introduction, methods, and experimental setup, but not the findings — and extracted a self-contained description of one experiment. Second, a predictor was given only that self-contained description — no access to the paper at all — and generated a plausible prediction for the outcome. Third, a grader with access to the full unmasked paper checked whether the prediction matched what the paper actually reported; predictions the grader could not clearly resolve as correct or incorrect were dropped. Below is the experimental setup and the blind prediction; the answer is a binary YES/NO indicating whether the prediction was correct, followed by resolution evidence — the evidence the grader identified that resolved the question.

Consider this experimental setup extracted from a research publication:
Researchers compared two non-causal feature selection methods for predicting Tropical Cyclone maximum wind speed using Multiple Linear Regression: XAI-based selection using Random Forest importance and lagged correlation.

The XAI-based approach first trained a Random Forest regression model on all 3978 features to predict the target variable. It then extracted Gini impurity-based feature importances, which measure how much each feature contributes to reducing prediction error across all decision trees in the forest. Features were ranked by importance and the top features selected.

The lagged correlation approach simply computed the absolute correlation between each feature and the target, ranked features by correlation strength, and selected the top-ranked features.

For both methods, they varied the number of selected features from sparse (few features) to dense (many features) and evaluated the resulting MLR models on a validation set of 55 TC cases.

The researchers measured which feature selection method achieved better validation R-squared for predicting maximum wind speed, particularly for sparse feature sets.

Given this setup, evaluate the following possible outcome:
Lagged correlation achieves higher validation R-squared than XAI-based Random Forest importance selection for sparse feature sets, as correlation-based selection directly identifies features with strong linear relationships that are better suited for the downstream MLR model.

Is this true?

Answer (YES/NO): NO